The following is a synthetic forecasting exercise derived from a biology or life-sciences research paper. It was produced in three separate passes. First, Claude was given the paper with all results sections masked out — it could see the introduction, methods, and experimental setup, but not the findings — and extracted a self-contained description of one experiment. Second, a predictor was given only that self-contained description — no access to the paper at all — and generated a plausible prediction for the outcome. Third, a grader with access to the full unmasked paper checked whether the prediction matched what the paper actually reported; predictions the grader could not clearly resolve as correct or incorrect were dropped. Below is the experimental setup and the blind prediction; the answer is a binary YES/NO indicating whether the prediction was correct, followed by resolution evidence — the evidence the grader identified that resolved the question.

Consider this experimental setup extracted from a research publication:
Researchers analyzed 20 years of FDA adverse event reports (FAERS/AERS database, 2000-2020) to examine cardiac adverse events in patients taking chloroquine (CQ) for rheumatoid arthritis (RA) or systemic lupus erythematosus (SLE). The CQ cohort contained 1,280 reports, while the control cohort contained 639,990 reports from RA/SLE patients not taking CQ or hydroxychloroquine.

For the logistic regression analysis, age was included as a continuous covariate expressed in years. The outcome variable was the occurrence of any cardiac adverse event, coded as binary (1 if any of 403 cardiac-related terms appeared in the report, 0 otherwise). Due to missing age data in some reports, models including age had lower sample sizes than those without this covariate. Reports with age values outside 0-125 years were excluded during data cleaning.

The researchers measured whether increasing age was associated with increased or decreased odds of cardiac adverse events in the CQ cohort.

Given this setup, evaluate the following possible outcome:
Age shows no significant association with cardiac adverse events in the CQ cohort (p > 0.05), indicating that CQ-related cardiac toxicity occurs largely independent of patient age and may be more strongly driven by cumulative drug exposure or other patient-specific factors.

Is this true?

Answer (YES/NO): NO